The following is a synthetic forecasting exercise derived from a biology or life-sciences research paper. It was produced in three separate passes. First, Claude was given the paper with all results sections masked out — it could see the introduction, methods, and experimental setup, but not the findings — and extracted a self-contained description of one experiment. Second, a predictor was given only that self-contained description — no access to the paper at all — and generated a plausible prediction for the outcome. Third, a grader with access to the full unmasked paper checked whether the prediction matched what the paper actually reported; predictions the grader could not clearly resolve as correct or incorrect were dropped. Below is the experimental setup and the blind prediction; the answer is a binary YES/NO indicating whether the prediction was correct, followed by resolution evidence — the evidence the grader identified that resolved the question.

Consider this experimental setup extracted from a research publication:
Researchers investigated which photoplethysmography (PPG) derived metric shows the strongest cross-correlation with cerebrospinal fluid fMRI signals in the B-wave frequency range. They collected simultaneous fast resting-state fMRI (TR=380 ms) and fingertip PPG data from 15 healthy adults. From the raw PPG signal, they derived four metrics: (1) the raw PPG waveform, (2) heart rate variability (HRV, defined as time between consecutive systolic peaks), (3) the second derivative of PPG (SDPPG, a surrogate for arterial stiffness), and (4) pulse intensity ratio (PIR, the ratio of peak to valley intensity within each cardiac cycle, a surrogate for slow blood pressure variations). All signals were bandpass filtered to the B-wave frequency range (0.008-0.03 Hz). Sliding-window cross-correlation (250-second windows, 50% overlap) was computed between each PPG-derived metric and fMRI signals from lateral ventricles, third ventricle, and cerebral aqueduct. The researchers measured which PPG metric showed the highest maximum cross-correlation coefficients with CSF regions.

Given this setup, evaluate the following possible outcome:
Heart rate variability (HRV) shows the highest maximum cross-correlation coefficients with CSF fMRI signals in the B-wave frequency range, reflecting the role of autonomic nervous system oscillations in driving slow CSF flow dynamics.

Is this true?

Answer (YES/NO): NO